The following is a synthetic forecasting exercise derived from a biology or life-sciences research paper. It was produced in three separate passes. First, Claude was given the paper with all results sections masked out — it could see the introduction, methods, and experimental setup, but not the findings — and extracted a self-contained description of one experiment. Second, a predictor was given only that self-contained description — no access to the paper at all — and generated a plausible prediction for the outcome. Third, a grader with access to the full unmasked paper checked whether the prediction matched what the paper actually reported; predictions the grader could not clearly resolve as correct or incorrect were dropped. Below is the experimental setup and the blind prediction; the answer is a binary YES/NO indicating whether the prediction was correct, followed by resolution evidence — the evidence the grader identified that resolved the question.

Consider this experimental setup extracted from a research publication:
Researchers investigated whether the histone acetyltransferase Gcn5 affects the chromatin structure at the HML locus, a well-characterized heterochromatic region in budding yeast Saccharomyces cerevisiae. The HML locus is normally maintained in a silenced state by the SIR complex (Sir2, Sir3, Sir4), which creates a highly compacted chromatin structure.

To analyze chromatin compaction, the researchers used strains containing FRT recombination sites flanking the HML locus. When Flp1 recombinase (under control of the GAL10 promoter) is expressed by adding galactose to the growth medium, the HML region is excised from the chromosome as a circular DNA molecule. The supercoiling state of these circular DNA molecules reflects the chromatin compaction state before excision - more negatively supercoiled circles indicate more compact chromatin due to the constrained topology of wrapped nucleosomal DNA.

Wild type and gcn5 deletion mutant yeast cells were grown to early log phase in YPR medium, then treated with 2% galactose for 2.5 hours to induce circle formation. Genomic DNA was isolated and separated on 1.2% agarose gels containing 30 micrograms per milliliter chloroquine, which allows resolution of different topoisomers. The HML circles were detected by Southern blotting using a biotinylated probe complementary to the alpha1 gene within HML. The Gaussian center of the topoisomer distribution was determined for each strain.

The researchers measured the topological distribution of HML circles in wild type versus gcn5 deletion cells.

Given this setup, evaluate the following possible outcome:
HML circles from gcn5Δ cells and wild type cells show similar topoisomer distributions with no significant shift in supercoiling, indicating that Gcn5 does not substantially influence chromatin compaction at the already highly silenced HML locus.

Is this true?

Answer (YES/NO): NO